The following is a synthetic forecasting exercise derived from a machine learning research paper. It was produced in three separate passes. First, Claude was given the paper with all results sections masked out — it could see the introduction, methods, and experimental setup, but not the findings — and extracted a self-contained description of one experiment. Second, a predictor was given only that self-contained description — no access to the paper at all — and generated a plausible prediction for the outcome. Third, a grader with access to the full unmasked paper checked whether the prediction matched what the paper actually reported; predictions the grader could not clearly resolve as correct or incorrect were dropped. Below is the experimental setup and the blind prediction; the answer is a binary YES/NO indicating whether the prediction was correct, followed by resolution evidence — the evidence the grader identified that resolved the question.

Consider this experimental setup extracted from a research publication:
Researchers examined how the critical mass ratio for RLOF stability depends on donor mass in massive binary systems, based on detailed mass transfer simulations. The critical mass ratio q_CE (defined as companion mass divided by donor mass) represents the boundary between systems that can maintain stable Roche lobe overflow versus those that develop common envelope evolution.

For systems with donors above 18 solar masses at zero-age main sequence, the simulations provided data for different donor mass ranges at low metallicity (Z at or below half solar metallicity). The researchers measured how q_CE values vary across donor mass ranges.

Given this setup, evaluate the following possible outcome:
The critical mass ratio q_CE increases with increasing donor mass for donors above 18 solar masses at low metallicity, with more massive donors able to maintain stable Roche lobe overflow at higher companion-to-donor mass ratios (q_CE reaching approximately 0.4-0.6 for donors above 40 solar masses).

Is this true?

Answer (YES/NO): NO